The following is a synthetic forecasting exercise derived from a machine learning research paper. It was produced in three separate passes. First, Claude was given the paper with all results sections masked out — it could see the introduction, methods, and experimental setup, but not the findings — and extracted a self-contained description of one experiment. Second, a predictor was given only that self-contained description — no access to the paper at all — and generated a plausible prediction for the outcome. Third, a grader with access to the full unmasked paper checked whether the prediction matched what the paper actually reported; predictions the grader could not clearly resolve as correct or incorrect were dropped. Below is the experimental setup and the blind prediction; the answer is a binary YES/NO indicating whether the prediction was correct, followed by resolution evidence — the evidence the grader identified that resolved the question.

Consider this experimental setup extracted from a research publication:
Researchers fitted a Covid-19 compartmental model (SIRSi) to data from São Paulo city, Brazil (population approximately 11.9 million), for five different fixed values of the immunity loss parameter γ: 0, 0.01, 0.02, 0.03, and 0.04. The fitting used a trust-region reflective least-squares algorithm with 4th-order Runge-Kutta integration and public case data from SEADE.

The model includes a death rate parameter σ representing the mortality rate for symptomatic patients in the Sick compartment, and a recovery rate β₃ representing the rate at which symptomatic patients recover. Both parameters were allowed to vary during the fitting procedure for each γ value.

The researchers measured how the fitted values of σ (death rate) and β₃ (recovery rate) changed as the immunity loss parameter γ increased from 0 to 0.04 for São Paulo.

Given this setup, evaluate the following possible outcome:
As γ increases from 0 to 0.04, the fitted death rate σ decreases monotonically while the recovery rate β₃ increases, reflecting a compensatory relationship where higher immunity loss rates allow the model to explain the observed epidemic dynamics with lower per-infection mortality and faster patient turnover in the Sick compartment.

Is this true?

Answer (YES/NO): YES